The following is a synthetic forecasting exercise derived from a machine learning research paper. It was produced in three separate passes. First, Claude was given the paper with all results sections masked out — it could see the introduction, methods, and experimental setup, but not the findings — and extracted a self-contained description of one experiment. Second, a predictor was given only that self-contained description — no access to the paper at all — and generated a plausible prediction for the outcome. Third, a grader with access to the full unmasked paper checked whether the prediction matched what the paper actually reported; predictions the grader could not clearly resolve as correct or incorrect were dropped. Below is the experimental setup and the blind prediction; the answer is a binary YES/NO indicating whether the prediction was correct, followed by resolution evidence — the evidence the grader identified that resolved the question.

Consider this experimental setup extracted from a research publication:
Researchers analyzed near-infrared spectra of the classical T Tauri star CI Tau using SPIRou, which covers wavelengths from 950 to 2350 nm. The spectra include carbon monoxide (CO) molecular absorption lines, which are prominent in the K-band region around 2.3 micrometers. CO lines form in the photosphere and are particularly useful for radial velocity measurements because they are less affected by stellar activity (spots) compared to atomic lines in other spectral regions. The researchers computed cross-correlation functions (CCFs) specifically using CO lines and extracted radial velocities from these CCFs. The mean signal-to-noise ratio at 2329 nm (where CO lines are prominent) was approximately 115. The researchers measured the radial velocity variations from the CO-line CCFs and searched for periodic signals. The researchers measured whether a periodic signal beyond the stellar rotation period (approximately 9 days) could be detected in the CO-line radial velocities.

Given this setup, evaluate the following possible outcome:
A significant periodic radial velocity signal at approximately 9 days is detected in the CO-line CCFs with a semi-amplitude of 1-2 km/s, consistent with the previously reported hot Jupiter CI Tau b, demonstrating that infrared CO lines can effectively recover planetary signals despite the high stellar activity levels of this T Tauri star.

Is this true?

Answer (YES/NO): NO